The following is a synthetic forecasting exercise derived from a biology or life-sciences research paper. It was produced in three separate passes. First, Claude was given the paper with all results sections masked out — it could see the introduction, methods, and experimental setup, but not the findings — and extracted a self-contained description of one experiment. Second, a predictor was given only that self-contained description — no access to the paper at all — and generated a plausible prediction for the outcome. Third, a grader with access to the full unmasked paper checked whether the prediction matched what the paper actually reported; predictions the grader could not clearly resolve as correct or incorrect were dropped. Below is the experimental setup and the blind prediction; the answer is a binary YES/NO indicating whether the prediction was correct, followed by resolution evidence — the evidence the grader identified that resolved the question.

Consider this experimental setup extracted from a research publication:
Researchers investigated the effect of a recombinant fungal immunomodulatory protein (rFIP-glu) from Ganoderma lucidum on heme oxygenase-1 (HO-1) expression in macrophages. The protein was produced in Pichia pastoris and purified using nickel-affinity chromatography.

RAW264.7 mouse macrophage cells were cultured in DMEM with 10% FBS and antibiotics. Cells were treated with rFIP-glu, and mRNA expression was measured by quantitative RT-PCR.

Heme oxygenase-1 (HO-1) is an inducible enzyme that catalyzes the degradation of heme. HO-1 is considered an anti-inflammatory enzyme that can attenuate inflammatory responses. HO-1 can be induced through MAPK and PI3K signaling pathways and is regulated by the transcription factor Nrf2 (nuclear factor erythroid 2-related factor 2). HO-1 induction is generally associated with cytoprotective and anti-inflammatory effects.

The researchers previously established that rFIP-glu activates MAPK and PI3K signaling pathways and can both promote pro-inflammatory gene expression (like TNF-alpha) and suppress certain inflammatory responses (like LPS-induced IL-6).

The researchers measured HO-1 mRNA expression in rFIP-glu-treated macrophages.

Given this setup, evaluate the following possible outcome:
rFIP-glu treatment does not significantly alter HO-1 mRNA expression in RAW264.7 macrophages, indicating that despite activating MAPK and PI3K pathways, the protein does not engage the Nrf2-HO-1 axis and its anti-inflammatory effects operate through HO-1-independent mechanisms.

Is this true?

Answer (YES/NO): NO